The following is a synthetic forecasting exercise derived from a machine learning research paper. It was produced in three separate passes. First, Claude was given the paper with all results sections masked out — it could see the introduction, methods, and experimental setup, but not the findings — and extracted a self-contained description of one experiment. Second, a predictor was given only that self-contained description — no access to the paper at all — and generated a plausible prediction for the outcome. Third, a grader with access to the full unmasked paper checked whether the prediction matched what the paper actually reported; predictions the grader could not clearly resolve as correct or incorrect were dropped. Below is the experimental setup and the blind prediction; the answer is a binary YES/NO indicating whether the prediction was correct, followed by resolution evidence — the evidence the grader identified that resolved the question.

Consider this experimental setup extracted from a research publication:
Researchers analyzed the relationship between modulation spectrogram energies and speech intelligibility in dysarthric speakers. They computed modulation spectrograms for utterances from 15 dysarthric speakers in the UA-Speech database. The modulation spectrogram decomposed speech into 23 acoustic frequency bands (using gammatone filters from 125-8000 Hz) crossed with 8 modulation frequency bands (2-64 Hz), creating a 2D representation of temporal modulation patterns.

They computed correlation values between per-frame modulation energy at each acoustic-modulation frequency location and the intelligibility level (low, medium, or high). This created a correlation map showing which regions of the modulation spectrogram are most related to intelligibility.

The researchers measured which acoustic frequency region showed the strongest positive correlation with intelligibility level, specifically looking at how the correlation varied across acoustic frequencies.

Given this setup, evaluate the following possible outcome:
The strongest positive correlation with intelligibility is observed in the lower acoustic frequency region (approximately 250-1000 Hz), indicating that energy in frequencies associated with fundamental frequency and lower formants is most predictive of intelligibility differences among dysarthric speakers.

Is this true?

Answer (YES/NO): NO